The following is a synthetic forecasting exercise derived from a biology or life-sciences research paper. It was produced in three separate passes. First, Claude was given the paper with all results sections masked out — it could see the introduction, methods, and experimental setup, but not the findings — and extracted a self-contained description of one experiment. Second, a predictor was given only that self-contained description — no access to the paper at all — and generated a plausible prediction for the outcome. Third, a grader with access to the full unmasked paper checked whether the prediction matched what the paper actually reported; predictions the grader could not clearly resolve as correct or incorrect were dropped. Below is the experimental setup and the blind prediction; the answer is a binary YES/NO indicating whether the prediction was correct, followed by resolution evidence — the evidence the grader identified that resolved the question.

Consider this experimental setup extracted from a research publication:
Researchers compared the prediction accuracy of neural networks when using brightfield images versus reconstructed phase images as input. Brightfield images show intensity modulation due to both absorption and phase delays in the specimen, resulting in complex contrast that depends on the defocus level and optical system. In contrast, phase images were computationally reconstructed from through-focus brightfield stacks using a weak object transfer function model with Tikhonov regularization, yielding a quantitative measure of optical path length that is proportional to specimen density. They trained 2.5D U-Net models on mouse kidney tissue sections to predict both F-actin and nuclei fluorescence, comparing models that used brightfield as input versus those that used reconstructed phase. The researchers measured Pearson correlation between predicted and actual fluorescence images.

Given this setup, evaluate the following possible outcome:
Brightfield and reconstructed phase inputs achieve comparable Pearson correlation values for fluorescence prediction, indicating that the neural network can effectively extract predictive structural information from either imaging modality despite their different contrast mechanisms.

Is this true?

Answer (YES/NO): NO